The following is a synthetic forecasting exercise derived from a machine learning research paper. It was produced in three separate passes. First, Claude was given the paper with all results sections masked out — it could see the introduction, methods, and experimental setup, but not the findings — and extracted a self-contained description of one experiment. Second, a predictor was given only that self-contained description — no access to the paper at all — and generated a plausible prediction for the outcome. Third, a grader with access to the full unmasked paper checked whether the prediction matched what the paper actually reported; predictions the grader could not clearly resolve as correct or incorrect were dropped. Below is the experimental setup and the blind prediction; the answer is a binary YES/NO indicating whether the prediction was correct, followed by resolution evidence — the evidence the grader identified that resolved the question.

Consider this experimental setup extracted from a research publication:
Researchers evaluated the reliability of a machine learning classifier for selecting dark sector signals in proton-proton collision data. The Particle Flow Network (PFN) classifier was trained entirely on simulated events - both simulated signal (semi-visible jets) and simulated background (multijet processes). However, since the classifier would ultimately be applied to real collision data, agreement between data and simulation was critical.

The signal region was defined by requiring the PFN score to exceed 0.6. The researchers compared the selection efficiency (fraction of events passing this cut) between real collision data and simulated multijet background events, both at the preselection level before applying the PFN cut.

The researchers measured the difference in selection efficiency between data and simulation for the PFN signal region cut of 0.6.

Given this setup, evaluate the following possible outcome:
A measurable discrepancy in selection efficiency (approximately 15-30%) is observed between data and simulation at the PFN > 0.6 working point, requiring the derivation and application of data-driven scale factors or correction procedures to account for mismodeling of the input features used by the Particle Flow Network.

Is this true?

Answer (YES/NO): NO